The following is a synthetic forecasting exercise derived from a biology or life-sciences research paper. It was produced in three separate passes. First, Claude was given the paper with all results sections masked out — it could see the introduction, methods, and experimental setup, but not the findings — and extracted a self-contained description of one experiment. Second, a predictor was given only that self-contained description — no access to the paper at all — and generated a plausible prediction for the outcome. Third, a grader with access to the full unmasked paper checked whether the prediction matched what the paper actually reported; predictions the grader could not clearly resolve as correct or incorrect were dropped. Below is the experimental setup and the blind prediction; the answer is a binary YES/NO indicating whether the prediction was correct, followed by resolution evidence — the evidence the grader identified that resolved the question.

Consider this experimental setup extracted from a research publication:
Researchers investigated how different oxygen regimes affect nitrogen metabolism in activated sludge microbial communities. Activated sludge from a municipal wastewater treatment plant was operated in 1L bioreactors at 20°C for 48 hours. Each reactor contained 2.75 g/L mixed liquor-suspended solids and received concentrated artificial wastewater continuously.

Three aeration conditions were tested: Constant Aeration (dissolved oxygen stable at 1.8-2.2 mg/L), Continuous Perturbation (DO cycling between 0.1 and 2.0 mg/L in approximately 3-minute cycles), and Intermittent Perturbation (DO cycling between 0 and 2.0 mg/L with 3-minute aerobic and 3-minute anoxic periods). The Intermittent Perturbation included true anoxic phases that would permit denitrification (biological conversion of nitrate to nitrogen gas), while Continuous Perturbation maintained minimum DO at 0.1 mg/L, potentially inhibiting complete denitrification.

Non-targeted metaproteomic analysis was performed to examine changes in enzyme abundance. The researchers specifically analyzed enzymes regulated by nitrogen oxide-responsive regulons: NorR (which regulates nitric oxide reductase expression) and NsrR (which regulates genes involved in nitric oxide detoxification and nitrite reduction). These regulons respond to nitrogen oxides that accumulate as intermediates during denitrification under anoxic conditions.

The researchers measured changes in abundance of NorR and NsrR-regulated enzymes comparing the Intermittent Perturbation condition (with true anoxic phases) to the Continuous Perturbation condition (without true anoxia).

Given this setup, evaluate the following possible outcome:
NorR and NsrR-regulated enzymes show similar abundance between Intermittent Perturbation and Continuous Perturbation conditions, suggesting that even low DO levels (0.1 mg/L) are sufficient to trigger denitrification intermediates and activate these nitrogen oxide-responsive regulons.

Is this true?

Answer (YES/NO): YES